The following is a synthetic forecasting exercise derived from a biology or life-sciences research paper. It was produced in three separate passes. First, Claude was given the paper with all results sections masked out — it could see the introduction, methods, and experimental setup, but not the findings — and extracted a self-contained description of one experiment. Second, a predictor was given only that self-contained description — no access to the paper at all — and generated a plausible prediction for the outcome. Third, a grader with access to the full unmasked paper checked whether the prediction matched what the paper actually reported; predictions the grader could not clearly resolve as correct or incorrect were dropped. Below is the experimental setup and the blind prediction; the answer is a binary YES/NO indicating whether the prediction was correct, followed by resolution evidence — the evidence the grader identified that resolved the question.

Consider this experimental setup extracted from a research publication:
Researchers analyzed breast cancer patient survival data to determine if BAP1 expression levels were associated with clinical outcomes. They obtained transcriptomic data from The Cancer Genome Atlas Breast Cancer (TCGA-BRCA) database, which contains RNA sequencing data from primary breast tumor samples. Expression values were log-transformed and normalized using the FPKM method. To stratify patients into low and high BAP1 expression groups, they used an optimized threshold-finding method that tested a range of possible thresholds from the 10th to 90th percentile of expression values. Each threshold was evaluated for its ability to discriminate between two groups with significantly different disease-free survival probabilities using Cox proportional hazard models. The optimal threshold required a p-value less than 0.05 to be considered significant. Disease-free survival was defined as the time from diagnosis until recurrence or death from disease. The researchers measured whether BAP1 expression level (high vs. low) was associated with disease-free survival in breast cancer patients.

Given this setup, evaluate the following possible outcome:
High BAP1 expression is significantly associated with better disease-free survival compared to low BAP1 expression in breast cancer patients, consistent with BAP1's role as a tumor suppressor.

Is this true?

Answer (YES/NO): YES